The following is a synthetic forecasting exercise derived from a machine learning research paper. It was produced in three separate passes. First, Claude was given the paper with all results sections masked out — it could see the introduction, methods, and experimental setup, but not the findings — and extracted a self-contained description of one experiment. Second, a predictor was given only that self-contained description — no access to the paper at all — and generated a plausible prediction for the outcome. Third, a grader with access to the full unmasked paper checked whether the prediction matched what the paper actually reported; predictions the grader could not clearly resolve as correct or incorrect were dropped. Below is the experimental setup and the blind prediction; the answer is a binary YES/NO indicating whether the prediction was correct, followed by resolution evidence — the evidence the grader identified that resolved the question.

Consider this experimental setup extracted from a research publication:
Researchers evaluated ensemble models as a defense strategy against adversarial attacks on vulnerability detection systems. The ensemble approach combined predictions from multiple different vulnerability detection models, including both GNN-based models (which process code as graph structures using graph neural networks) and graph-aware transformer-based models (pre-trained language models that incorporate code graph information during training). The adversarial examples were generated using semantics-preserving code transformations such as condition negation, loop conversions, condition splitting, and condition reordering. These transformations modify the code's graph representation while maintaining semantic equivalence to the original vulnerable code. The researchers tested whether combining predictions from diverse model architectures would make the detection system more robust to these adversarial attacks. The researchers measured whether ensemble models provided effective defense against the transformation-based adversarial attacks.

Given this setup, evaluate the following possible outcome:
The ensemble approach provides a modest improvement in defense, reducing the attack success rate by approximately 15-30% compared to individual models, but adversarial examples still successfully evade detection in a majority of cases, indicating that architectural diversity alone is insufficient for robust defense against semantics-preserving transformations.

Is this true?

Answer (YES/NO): NO